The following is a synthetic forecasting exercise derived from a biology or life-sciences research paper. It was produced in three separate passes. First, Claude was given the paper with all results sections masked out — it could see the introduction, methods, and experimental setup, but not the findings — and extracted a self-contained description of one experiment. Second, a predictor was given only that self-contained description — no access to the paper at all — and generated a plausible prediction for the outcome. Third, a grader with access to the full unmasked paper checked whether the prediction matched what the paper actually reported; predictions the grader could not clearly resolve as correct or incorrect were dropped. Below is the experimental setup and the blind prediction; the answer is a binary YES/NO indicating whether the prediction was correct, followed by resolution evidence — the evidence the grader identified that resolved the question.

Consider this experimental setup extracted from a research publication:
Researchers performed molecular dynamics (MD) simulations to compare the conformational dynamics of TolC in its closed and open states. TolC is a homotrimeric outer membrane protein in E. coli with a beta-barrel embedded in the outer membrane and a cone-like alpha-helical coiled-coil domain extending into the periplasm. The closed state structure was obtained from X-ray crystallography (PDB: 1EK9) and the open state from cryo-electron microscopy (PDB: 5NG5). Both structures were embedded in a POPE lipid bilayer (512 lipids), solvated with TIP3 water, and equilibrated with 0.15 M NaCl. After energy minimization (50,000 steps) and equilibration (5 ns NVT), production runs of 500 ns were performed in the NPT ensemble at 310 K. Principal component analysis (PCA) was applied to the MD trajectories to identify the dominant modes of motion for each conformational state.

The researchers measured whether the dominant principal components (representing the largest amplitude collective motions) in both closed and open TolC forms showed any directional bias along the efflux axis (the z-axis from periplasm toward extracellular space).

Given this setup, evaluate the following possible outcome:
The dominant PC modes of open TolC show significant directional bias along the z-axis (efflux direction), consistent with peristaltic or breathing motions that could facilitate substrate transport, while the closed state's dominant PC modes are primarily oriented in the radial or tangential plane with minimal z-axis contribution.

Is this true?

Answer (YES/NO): NO